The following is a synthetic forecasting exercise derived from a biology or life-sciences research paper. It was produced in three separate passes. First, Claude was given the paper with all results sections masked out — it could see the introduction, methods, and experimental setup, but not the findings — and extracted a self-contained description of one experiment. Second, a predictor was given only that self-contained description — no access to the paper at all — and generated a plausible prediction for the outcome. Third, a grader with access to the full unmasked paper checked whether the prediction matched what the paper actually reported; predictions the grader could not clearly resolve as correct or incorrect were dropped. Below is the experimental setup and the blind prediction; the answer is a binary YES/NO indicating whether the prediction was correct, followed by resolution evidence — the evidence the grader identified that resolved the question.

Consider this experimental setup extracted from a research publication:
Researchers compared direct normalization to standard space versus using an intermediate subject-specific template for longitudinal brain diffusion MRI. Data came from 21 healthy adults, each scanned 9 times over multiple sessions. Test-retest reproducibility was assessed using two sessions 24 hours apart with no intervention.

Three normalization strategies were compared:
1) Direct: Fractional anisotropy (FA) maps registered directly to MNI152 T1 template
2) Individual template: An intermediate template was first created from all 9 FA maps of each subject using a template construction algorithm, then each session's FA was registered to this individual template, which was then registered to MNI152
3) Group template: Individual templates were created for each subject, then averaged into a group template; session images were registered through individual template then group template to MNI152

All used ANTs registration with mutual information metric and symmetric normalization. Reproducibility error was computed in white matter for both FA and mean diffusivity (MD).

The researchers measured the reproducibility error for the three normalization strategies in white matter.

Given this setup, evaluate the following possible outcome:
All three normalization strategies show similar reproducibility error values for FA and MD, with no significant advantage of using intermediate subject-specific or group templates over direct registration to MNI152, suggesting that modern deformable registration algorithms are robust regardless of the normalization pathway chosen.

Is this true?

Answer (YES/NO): NO